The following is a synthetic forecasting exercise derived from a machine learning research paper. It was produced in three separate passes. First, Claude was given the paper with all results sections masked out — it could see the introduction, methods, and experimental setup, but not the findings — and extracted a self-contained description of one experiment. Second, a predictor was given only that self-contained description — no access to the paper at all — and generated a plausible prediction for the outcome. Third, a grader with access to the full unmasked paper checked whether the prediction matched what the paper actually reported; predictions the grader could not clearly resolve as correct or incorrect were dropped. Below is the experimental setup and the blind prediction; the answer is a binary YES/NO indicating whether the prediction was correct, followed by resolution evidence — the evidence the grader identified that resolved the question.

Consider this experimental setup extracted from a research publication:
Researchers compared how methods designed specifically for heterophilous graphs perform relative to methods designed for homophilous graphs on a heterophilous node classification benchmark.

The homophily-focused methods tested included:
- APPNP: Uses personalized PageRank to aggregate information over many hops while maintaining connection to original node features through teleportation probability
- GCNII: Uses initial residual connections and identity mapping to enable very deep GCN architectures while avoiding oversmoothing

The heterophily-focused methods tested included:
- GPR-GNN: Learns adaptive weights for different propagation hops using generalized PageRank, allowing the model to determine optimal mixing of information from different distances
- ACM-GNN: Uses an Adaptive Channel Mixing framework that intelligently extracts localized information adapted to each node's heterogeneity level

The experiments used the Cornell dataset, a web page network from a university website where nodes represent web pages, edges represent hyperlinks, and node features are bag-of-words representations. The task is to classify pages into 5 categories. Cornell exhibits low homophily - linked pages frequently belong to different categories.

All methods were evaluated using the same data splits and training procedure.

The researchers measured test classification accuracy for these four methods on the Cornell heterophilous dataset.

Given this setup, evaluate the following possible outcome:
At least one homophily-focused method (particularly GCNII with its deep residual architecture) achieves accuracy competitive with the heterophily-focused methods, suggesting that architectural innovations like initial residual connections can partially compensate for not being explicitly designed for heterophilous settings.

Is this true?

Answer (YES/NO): NO